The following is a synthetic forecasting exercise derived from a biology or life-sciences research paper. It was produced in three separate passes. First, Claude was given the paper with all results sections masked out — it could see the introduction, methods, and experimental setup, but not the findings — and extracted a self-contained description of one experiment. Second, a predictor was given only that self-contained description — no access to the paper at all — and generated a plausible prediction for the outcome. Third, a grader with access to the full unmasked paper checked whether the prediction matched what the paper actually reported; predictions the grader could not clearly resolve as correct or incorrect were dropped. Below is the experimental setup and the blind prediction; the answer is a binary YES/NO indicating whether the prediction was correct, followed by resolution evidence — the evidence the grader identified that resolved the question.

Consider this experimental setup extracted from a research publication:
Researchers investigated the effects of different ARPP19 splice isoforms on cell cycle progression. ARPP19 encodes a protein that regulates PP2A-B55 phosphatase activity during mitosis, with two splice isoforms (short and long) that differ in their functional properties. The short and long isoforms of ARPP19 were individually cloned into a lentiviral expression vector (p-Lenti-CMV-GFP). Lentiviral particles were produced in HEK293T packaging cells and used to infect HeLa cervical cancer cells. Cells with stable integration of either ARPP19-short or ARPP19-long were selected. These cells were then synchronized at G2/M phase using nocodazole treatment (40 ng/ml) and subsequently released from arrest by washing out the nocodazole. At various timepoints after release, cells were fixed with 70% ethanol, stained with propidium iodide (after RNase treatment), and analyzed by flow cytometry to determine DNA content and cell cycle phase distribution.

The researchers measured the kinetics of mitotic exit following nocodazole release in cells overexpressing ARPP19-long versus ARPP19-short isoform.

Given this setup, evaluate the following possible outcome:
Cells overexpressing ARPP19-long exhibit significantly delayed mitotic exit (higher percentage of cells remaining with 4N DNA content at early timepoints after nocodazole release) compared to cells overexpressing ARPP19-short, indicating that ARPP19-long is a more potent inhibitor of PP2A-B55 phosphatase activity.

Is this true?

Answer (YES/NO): NO